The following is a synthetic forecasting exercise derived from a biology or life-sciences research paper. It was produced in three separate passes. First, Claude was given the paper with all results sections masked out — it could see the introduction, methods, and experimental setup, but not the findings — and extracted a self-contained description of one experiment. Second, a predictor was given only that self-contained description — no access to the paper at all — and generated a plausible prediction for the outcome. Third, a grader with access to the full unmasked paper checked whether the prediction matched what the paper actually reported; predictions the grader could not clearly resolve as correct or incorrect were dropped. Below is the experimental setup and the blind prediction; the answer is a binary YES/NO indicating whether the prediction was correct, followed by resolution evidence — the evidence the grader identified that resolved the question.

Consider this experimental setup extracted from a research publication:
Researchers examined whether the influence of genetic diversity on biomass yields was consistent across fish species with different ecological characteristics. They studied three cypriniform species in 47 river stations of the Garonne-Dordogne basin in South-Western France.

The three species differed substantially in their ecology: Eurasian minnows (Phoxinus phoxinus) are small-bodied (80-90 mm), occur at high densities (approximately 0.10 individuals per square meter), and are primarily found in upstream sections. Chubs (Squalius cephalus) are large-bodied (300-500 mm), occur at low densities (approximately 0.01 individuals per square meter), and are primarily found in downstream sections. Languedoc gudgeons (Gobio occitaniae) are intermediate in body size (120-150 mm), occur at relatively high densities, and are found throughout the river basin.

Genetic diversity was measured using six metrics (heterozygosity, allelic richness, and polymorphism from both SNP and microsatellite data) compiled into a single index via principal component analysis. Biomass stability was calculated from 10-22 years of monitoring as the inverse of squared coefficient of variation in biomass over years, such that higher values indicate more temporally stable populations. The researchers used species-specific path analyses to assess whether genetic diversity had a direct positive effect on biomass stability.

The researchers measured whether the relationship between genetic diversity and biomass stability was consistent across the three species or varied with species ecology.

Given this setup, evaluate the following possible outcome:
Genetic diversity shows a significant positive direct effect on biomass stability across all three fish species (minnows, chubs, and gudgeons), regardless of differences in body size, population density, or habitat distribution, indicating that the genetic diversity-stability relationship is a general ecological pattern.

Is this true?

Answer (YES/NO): YES